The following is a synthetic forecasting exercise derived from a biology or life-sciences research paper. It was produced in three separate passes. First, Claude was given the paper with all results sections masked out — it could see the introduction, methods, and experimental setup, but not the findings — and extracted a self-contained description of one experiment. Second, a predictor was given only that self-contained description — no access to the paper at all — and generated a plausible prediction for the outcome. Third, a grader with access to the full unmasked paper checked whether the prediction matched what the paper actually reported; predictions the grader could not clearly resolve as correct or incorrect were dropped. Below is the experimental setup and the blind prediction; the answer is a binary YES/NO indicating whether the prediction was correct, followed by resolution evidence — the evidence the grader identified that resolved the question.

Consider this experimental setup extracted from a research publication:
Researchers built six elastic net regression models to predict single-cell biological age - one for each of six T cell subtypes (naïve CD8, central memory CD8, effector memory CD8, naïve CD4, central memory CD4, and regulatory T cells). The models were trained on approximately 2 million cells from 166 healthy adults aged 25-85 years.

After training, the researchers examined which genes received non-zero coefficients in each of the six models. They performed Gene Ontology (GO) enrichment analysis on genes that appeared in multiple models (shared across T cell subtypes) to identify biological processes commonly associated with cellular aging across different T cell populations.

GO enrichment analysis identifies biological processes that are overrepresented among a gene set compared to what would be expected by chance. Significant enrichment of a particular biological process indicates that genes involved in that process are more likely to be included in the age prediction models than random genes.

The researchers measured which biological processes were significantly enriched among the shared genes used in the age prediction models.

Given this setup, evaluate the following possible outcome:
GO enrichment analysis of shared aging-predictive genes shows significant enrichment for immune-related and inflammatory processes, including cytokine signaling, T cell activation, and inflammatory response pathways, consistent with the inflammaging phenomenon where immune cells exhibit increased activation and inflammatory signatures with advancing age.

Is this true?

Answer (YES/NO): NO